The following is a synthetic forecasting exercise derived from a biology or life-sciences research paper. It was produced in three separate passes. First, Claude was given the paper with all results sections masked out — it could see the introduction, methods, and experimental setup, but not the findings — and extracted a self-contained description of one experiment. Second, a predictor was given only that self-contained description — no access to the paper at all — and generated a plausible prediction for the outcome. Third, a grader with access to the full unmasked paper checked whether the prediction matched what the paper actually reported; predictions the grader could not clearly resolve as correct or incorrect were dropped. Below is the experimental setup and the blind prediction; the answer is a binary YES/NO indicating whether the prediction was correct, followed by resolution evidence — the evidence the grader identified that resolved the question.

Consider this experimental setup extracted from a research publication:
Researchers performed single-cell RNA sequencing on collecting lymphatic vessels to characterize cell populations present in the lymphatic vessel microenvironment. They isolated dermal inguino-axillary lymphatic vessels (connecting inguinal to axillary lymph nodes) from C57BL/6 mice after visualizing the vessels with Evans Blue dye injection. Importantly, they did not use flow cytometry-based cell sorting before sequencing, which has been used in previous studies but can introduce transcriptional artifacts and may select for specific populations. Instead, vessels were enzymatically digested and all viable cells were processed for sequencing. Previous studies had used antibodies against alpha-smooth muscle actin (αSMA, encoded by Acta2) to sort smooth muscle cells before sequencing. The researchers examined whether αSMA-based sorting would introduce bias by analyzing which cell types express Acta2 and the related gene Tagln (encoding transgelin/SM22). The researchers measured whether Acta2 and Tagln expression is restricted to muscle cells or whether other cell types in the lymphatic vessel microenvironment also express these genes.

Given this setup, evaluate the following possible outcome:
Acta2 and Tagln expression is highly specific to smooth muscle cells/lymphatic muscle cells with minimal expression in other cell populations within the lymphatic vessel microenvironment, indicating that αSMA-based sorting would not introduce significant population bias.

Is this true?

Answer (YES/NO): NO